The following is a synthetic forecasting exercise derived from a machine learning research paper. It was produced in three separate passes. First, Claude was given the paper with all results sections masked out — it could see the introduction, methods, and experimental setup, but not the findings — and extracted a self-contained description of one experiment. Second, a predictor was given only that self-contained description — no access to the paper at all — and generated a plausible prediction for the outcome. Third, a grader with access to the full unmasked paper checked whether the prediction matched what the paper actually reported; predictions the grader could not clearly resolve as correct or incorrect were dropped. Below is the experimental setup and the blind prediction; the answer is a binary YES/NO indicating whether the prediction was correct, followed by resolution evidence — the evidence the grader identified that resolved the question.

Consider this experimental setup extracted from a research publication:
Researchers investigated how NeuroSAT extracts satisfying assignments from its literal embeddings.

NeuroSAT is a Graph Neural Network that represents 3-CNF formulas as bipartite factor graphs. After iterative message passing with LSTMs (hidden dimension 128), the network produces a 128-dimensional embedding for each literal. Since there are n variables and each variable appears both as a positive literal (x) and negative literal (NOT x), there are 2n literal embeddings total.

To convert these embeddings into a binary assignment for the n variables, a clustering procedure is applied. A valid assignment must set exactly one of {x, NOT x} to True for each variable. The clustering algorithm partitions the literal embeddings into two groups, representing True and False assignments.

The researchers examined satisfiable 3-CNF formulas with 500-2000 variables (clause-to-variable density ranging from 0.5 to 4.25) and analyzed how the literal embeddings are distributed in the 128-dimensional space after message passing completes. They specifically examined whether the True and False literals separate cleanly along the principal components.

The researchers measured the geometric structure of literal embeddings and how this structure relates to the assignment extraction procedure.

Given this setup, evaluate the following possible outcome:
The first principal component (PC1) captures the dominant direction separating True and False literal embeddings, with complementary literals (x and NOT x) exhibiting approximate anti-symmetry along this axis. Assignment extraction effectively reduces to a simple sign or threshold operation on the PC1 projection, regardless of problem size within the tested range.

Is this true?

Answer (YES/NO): YES